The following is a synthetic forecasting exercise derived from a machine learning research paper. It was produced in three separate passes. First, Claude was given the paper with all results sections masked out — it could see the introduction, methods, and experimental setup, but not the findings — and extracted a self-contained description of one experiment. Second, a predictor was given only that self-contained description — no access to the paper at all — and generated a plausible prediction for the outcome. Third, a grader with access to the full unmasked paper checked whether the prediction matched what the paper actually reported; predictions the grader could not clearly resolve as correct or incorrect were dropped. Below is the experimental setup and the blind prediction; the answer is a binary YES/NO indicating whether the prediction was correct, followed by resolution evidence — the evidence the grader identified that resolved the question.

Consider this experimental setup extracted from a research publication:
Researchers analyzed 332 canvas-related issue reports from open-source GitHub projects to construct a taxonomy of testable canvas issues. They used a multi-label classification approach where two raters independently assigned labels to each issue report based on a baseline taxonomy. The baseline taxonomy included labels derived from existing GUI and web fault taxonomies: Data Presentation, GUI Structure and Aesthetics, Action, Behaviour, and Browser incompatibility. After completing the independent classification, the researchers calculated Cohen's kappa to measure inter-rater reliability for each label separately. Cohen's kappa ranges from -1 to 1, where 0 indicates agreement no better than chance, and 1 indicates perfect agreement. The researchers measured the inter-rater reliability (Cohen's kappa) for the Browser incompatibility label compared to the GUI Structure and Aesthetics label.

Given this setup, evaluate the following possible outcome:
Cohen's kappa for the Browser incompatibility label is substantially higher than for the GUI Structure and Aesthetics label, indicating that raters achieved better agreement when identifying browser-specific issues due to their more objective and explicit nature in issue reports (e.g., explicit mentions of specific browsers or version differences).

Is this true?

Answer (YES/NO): YES